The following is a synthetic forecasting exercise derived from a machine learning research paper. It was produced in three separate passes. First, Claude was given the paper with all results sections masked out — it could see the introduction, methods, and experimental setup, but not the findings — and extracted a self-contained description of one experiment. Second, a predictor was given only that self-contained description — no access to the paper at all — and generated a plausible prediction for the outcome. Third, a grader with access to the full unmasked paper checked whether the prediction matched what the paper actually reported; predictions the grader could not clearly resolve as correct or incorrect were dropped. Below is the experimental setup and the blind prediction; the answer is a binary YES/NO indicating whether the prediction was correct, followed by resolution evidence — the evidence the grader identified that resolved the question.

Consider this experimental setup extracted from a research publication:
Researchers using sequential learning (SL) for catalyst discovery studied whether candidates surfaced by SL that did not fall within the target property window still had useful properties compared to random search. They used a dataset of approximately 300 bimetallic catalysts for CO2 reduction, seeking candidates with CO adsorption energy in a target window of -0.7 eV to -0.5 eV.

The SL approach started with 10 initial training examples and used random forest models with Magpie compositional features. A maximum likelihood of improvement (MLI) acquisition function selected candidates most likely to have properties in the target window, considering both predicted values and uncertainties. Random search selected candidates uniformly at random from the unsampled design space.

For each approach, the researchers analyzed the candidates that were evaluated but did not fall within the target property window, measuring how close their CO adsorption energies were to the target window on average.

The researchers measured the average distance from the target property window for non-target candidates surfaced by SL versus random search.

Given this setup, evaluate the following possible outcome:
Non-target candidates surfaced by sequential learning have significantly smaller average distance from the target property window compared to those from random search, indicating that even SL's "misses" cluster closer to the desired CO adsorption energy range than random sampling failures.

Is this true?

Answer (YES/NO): YES